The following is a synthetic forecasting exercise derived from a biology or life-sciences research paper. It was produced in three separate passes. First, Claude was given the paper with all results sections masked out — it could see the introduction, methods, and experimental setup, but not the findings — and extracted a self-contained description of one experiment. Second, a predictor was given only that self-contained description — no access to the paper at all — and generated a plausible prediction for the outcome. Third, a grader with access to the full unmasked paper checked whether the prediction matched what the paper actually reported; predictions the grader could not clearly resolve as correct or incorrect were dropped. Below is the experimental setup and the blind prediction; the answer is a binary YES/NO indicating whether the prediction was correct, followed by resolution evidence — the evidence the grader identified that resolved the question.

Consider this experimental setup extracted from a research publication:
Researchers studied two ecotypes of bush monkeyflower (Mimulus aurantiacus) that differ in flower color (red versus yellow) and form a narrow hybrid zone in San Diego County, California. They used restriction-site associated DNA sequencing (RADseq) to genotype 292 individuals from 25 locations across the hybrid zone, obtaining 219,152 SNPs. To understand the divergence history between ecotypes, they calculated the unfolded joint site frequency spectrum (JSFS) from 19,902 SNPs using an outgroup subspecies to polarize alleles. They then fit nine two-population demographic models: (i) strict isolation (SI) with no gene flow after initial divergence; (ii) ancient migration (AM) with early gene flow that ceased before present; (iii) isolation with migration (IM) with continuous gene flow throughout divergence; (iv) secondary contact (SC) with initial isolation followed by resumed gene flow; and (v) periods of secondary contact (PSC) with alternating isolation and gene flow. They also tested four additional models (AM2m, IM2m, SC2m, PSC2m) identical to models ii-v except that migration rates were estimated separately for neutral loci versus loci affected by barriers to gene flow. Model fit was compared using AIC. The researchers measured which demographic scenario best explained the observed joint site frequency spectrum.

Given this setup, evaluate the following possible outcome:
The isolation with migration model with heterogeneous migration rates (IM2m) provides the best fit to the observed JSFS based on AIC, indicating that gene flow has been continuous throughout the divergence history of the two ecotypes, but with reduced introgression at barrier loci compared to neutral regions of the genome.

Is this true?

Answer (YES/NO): NO